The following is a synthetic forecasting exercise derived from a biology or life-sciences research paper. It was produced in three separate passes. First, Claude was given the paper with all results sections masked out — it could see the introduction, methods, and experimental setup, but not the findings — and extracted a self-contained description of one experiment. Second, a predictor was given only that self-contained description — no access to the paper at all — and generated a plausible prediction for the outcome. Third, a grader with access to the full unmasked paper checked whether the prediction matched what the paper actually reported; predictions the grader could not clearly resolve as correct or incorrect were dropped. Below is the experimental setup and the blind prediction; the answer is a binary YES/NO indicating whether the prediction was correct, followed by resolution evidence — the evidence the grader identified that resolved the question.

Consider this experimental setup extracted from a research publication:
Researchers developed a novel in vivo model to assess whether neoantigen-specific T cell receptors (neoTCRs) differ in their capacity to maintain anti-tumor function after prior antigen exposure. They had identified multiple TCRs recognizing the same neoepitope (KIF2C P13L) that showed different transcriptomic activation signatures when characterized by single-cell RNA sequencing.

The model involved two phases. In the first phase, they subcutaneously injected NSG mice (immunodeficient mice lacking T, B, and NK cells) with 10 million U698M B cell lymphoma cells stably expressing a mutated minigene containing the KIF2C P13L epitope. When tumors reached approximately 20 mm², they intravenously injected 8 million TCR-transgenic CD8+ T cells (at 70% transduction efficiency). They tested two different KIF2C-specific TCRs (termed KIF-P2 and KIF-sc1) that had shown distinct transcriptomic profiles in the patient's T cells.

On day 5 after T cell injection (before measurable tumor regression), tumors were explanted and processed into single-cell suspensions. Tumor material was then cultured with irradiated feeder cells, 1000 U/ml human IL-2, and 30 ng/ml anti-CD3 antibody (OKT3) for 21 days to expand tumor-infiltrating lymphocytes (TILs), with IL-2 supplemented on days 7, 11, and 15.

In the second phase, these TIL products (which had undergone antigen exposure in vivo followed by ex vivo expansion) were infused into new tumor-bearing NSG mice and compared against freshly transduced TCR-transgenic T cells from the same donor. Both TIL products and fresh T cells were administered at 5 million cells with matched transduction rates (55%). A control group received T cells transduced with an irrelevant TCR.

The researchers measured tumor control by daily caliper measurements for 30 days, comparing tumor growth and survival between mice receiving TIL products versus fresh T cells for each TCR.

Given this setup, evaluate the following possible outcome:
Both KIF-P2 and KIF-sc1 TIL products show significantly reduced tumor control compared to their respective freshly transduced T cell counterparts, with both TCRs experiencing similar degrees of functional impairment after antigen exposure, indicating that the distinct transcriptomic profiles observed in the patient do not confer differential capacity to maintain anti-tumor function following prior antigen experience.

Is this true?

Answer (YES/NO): NO